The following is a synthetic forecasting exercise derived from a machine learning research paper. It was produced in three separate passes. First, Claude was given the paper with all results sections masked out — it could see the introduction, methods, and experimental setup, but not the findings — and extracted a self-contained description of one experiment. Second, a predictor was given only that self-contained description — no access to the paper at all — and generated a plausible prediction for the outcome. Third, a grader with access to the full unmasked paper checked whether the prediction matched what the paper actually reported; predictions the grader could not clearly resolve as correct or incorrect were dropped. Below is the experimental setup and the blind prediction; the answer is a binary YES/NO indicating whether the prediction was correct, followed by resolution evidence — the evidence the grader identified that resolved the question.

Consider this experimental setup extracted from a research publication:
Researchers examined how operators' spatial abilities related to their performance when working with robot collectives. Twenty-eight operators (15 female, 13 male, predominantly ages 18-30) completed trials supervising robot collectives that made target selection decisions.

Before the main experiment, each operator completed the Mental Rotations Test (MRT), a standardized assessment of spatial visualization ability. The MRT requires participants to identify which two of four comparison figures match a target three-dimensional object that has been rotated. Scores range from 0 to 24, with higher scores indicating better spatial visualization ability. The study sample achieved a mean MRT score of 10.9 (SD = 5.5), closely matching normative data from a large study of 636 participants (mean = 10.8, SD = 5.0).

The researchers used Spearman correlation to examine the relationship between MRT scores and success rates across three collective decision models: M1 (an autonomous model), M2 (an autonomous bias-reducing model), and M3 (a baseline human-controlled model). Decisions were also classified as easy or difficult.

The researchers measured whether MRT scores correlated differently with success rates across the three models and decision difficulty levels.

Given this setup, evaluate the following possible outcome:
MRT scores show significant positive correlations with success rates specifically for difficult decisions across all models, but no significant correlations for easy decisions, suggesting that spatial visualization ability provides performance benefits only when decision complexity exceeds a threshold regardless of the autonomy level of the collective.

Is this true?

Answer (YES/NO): NO